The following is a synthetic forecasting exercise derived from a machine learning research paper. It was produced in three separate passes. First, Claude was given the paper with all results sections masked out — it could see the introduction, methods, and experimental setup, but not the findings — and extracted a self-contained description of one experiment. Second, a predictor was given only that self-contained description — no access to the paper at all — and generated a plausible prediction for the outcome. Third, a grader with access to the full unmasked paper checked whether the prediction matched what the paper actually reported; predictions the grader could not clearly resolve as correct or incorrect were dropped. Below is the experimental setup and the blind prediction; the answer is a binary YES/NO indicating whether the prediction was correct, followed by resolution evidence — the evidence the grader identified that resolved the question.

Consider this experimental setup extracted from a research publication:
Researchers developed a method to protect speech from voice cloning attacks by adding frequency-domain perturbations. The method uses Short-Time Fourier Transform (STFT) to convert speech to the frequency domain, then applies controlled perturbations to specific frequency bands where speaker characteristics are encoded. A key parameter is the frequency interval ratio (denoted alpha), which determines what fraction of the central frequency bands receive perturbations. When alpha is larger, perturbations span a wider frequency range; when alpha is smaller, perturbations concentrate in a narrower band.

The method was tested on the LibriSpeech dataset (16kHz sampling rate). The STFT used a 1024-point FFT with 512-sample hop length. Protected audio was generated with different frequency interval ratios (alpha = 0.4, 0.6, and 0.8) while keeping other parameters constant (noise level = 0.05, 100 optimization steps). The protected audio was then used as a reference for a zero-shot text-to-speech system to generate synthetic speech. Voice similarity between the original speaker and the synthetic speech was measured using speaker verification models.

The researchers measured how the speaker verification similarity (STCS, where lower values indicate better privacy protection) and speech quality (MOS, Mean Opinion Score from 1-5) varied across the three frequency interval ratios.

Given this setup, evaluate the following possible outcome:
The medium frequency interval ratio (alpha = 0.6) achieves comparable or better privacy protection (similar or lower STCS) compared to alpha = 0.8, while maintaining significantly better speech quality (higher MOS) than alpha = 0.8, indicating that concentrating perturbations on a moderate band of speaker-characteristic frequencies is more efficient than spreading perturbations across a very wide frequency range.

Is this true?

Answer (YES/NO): NO